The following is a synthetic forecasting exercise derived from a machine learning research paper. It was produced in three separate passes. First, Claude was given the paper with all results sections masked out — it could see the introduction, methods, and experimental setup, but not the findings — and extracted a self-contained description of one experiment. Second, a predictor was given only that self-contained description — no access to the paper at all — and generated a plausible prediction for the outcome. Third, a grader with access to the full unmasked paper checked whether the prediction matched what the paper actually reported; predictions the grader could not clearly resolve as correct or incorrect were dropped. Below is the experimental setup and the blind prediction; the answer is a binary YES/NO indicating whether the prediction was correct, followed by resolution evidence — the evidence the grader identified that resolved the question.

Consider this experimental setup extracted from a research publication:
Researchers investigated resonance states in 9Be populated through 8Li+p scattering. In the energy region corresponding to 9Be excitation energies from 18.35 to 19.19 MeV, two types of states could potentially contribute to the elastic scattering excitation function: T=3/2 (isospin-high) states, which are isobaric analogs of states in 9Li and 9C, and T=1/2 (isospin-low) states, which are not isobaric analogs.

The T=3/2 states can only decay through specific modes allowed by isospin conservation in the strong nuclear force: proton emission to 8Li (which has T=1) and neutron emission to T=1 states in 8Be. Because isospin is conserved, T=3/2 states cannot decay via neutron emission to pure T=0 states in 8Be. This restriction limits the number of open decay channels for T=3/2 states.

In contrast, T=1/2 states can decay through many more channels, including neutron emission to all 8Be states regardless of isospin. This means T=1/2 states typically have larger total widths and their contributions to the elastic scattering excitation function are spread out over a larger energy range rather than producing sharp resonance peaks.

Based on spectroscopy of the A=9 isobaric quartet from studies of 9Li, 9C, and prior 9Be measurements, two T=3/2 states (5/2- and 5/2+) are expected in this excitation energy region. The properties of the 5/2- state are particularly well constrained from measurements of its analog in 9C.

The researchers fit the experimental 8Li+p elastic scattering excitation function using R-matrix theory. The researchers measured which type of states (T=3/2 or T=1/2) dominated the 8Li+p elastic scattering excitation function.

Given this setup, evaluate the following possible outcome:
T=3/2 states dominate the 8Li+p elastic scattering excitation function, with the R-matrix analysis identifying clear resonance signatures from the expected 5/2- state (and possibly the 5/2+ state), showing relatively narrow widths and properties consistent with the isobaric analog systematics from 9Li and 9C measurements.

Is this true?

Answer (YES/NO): YES